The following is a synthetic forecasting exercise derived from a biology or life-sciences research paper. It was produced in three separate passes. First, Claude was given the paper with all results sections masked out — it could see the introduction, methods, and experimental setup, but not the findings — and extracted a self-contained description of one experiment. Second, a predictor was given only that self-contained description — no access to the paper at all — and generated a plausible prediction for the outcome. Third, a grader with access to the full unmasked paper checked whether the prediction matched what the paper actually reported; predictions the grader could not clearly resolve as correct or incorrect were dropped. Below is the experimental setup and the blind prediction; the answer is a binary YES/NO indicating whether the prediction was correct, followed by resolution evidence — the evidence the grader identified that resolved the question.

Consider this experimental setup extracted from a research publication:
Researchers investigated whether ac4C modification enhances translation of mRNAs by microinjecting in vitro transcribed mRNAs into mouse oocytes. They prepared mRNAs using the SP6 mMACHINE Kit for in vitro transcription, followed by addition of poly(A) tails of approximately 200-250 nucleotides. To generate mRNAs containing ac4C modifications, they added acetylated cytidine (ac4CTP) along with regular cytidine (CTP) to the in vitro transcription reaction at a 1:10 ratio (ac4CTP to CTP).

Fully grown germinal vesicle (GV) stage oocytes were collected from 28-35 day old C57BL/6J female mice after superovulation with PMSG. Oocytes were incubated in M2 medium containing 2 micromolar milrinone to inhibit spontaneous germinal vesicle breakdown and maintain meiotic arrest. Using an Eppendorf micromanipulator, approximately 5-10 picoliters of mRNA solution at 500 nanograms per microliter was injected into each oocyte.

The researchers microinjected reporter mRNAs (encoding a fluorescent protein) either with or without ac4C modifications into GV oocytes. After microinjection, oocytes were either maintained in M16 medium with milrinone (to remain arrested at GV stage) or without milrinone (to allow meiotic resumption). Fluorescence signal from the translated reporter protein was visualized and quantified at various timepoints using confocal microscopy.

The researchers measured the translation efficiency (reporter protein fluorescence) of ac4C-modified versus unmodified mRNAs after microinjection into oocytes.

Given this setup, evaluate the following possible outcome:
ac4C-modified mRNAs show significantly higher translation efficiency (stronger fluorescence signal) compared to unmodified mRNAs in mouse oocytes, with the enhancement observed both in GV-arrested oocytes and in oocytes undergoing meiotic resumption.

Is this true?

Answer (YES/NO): NO